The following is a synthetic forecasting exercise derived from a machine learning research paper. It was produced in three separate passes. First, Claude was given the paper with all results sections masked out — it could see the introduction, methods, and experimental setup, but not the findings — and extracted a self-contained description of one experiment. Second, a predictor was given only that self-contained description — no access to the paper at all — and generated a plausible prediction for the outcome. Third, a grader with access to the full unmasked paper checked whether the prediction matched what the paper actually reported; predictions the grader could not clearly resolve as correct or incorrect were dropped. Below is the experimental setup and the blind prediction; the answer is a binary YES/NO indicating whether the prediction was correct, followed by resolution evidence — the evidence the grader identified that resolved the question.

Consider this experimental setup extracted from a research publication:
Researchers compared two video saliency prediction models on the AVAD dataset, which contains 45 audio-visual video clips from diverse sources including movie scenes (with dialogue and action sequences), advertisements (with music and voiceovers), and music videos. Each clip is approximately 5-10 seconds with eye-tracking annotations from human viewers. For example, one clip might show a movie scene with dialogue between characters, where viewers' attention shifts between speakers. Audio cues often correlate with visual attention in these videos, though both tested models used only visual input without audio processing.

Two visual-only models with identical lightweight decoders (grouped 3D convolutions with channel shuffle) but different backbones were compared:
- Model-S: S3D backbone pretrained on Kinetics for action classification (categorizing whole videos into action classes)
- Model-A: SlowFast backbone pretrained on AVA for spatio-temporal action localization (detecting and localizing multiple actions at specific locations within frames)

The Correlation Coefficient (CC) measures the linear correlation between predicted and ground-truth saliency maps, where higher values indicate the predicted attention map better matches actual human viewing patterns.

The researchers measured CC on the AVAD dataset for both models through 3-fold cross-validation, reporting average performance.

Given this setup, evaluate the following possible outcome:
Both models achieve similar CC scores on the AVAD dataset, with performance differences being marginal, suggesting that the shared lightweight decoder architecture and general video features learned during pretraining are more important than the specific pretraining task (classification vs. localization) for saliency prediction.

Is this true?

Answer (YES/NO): YES